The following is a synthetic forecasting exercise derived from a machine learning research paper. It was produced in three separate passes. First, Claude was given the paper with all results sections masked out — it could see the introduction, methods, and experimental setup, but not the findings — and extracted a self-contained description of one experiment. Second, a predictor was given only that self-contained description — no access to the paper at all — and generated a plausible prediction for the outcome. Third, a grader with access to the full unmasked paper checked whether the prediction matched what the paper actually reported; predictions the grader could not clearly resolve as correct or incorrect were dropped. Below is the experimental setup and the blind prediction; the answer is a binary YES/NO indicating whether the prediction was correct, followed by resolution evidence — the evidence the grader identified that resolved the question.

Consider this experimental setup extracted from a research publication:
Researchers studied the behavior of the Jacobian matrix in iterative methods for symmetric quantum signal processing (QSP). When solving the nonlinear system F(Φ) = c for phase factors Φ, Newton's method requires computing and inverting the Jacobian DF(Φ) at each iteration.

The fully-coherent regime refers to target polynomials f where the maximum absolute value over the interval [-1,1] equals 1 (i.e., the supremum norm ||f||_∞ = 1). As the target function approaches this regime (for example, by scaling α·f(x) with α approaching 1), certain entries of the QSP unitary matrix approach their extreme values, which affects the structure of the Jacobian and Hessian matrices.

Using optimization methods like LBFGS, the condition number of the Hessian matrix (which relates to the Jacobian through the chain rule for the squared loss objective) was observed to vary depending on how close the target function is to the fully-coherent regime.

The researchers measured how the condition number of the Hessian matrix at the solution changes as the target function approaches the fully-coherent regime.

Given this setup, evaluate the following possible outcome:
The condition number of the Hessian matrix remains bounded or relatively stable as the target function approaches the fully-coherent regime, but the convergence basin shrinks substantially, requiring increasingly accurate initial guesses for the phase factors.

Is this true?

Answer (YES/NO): NO